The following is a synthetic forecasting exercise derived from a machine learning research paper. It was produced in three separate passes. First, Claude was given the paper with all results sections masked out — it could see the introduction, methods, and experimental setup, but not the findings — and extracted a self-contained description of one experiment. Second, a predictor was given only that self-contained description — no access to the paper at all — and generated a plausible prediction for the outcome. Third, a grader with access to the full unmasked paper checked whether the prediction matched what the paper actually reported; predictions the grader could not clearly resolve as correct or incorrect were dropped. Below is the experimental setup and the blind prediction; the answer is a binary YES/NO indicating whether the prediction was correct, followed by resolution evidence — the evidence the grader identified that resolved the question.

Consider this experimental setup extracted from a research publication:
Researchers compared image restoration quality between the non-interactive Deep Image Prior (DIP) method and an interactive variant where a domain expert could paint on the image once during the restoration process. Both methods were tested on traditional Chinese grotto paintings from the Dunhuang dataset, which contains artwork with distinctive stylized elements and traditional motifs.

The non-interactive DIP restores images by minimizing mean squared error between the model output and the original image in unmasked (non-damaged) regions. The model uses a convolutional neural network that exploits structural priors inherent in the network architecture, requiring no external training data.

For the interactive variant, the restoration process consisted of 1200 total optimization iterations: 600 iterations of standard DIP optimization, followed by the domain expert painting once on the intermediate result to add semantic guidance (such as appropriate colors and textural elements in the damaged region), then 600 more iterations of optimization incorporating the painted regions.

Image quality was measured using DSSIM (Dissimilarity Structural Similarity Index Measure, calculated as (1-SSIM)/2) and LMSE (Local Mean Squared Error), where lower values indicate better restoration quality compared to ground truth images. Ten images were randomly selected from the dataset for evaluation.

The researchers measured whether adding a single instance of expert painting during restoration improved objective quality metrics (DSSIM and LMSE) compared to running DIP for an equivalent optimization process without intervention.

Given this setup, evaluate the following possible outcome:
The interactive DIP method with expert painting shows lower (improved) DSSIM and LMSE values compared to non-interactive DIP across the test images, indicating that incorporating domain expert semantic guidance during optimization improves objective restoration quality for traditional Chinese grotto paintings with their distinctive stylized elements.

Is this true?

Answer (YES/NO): YES